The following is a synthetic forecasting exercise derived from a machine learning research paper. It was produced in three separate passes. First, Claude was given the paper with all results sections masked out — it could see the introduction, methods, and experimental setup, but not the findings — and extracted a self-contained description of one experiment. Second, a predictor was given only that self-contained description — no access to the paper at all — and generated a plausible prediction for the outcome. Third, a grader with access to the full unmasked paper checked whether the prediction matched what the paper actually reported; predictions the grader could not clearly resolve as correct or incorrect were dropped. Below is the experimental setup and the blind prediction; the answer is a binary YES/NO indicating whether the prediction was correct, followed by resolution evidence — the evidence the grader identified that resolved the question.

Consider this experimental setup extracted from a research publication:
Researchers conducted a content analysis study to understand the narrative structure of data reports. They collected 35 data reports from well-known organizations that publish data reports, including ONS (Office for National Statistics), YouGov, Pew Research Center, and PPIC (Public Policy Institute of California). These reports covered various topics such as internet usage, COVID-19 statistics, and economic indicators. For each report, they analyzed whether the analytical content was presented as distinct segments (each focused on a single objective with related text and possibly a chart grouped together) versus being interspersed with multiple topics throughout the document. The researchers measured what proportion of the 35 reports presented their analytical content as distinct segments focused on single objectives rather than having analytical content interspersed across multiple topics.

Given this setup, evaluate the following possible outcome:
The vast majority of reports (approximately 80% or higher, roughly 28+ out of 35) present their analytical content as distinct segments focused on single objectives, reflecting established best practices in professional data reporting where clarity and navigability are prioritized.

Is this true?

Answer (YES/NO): YES